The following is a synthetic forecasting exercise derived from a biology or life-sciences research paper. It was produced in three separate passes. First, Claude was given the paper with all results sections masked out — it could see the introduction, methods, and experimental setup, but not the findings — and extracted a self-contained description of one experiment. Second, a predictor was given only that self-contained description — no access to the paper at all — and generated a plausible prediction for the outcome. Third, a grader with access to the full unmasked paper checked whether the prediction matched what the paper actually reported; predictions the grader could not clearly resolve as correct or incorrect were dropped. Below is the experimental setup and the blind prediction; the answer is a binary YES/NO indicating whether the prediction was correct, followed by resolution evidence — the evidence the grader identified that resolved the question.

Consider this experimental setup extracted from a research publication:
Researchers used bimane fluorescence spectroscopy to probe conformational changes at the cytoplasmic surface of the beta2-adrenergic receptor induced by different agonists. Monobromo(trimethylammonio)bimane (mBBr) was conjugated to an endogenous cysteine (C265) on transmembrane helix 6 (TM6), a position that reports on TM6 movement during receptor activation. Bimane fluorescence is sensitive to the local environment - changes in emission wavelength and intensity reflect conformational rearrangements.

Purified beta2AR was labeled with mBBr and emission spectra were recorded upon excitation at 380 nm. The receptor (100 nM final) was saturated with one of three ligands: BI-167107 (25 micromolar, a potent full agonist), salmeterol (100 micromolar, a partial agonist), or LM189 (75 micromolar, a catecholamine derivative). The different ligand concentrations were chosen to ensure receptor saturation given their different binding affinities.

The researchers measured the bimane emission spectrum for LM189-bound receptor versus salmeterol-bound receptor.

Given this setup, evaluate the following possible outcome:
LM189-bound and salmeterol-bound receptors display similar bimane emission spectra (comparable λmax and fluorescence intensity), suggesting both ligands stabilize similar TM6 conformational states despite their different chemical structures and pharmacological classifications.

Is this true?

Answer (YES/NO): NO